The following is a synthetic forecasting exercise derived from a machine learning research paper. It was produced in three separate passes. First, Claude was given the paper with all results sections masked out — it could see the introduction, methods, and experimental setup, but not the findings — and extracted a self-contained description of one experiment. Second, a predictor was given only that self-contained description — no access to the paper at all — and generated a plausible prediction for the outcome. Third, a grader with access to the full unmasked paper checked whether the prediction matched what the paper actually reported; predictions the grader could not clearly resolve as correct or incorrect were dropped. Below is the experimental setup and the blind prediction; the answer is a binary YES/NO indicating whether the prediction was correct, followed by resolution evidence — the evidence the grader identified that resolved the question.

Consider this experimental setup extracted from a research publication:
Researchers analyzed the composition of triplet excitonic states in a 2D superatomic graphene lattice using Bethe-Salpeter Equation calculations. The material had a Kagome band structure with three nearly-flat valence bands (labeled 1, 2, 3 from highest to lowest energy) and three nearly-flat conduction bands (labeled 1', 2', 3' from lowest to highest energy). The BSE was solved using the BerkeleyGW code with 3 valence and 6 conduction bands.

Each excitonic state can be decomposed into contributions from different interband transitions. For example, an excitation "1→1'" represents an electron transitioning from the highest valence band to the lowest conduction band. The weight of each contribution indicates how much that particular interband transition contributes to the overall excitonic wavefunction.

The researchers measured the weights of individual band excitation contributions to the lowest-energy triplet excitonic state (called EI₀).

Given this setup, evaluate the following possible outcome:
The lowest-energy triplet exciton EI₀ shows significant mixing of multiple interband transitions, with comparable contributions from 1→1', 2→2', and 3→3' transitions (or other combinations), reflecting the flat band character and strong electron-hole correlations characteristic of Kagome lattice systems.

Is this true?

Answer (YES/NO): YES